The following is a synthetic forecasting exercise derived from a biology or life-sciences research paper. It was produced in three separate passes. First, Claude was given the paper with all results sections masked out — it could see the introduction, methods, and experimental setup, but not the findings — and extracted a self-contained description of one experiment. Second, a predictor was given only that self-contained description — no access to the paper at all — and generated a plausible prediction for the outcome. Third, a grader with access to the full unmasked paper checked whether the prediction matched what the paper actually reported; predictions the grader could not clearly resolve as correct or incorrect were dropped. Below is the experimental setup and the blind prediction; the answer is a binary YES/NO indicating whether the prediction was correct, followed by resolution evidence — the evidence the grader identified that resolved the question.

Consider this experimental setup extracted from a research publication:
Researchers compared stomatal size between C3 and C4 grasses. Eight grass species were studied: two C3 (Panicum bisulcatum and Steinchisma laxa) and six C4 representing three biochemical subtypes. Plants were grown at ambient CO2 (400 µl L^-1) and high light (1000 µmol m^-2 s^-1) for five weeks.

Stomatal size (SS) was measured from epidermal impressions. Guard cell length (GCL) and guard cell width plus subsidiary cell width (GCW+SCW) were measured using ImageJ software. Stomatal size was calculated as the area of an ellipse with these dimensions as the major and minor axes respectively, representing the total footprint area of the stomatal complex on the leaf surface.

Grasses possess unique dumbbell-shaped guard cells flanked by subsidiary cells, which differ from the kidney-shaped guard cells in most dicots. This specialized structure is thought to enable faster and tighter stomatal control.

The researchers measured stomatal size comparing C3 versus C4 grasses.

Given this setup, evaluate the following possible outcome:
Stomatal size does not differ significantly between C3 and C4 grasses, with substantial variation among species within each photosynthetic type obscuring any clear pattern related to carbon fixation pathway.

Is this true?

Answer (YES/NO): YES